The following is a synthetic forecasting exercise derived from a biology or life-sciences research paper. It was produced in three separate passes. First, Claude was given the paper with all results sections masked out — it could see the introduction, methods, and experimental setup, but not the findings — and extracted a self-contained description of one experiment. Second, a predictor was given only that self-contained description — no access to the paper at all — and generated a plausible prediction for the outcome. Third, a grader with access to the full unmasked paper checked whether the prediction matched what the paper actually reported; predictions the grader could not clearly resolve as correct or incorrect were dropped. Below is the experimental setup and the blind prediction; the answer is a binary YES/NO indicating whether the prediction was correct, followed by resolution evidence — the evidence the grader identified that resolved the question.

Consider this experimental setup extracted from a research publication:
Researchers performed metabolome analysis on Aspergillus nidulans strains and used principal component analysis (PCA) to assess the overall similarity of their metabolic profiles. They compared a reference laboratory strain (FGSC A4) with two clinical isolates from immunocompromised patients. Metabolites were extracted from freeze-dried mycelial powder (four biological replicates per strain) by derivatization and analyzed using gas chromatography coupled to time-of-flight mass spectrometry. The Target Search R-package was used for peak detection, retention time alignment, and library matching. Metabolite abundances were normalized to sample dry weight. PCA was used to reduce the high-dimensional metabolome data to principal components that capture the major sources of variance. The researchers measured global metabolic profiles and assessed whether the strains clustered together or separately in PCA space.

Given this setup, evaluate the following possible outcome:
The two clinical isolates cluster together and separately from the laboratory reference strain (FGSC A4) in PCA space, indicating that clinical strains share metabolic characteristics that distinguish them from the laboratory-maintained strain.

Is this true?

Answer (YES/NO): NO